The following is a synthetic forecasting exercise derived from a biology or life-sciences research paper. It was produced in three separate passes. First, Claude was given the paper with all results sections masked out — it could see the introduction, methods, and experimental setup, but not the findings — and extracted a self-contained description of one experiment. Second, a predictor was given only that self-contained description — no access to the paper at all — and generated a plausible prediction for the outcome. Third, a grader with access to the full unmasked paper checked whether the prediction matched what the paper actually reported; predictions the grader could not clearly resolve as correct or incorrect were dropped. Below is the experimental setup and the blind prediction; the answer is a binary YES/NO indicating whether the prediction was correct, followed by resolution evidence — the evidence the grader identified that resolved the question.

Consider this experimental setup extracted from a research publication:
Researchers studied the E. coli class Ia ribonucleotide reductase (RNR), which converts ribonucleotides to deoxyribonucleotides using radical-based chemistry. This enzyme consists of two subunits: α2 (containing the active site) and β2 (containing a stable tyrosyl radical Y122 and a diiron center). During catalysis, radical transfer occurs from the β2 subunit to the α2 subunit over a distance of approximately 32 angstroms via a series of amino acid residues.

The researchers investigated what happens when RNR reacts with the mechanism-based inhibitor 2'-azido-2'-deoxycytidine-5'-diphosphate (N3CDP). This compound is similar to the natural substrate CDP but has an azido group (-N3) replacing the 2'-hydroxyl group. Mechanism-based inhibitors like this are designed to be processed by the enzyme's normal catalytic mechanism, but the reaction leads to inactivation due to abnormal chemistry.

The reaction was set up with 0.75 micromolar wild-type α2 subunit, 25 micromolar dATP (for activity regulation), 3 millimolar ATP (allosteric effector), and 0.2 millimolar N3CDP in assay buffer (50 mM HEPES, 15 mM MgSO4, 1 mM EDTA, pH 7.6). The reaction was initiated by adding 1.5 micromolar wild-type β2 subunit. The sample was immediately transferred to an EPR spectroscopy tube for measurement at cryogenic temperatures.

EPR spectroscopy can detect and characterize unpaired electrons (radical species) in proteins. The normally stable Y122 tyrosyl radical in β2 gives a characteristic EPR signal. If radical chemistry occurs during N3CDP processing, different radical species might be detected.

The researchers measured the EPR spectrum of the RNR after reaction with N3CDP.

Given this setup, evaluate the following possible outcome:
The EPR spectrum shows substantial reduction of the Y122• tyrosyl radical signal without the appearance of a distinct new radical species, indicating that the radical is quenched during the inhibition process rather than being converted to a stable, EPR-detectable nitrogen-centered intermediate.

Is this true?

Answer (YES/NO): NO